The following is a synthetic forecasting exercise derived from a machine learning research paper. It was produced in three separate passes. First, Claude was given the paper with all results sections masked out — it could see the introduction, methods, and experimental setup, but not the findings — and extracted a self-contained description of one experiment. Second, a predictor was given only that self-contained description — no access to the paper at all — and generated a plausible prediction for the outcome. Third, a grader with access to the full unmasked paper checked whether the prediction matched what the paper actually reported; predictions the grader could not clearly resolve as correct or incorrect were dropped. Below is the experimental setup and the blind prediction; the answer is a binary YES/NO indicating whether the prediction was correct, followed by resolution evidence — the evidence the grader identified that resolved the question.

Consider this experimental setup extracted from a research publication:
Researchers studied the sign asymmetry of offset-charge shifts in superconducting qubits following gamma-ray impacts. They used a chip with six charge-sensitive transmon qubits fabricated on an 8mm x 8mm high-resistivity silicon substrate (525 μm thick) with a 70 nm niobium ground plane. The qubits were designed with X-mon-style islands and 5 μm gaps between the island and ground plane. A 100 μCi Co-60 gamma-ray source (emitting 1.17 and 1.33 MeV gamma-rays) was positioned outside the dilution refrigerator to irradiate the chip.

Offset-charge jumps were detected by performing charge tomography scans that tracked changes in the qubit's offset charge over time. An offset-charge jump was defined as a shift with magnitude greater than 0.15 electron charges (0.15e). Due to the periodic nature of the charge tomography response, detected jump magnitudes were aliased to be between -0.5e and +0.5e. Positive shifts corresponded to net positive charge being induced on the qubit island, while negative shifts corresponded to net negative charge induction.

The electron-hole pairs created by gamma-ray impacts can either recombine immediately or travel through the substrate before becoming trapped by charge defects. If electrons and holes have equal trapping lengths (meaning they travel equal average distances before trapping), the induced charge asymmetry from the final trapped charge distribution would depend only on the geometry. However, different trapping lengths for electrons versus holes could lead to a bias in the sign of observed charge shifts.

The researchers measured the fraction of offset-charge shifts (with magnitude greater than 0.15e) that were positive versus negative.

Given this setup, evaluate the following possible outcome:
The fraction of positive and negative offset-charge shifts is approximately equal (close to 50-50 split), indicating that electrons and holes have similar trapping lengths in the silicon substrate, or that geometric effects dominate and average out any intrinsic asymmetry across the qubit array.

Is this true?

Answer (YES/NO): NO